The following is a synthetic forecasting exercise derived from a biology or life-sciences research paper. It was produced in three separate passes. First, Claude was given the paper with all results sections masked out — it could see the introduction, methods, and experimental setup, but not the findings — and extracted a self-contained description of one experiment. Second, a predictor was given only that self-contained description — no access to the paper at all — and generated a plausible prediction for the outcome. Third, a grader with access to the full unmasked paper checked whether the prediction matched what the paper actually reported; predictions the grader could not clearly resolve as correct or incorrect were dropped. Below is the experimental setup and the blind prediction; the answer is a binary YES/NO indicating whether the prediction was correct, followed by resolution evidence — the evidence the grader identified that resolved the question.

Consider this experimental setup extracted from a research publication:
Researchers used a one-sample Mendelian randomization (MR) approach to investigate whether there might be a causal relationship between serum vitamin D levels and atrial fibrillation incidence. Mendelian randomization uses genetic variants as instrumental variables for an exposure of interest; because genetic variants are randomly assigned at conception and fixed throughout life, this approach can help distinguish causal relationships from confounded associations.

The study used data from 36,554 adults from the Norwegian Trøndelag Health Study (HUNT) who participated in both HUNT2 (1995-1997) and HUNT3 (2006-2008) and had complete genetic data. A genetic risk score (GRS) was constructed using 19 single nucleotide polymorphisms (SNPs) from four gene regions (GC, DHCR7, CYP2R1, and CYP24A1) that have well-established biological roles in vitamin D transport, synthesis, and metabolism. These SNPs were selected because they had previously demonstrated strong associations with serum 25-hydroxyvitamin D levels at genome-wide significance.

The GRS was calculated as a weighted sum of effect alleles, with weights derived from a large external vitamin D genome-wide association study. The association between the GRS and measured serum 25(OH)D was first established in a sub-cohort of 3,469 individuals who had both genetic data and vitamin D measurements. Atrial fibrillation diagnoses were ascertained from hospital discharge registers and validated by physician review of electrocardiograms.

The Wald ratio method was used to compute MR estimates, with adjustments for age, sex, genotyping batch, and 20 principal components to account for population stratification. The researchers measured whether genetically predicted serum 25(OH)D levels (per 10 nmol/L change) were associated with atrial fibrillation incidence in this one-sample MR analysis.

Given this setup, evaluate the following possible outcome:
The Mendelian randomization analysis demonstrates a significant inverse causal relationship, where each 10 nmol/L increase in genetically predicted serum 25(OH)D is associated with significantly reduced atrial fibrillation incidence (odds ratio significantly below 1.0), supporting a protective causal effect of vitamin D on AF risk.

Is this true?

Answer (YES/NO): NO